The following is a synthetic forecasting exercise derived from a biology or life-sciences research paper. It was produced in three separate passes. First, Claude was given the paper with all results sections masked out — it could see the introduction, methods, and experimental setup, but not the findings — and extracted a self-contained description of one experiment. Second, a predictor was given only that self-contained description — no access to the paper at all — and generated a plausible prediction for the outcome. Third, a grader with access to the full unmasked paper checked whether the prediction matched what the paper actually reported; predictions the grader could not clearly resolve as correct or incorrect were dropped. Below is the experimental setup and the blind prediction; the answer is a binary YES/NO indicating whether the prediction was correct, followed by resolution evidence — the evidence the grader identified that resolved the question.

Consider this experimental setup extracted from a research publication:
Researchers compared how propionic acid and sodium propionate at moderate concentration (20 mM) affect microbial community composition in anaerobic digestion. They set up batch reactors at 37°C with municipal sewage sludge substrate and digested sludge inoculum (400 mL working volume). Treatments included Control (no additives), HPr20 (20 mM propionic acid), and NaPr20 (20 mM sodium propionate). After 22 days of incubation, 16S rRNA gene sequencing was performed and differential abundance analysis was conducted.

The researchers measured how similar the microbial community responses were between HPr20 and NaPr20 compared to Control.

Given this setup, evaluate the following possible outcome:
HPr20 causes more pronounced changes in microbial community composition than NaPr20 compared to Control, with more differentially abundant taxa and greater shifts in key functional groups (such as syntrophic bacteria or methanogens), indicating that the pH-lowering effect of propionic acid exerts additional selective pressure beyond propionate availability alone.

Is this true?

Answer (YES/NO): YES